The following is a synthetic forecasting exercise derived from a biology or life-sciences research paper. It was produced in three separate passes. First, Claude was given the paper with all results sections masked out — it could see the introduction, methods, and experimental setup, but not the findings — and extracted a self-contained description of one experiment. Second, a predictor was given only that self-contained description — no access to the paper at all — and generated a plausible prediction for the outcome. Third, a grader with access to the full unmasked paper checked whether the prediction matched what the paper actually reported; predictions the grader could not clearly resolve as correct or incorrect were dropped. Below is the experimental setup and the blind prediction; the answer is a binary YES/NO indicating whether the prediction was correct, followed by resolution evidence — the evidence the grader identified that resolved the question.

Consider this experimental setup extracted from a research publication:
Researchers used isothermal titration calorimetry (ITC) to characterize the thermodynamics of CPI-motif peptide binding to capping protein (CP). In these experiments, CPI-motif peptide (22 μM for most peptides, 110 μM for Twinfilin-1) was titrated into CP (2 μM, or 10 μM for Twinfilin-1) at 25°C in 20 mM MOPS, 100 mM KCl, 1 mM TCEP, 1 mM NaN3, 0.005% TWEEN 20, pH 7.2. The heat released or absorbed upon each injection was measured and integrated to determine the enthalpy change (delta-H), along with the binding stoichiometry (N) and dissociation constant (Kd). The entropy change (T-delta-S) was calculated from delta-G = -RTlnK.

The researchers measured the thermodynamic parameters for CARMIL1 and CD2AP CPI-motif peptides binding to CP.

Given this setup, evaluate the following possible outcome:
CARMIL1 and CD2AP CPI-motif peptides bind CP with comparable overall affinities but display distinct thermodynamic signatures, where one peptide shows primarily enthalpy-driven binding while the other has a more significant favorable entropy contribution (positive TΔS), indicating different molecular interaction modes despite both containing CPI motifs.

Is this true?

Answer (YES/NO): NO